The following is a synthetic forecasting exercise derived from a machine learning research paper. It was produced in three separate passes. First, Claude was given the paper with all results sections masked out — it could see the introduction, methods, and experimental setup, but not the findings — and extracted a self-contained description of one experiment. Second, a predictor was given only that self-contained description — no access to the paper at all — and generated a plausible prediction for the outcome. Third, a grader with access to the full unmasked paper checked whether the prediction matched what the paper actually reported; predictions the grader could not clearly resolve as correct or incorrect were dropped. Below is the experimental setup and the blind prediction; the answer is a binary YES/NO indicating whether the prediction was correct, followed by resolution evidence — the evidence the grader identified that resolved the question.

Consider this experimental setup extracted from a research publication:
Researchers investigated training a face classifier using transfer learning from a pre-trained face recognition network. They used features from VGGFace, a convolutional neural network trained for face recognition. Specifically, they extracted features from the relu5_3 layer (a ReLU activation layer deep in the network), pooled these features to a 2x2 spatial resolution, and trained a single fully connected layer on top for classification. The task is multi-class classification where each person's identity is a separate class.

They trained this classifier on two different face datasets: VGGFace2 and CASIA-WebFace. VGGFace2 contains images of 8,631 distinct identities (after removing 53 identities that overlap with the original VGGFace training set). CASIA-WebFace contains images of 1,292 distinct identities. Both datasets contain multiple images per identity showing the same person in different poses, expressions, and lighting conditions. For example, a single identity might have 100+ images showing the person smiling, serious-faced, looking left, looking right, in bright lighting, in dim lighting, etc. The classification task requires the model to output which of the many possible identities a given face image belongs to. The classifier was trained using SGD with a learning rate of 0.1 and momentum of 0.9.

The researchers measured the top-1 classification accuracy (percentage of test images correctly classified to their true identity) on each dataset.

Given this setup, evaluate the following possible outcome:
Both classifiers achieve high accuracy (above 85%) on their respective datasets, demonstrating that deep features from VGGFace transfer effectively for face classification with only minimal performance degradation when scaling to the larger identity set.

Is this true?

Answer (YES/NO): YES